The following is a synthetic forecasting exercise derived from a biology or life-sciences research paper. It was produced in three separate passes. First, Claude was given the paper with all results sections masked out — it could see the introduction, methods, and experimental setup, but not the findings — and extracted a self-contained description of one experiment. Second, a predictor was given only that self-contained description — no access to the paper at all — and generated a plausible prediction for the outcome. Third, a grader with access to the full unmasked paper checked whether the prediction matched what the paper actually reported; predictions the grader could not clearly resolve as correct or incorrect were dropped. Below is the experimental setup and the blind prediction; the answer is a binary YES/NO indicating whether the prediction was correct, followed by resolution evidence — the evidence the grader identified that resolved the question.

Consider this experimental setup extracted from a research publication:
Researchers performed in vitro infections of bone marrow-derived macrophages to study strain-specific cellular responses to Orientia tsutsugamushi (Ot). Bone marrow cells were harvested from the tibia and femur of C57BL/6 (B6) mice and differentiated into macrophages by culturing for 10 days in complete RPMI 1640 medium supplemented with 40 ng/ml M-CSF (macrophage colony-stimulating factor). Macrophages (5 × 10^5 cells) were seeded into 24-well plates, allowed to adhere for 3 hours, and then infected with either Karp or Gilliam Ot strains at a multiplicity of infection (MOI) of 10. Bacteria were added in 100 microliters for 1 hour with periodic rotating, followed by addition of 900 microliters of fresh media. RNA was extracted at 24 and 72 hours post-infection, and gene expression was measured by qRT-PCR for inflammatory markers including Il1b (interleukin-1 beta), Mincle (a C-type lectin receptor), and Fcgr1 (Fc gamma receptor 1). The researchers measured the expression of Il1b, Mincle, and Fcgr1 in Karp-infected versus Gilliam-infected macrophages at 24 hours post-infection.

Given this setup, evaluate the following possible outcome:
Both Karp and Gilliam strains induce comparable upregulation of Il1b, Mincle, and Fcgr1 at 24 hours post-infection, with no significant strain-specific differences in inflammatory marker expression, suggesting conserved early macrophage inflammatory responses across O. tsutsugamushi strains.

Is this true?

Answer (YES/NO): NO